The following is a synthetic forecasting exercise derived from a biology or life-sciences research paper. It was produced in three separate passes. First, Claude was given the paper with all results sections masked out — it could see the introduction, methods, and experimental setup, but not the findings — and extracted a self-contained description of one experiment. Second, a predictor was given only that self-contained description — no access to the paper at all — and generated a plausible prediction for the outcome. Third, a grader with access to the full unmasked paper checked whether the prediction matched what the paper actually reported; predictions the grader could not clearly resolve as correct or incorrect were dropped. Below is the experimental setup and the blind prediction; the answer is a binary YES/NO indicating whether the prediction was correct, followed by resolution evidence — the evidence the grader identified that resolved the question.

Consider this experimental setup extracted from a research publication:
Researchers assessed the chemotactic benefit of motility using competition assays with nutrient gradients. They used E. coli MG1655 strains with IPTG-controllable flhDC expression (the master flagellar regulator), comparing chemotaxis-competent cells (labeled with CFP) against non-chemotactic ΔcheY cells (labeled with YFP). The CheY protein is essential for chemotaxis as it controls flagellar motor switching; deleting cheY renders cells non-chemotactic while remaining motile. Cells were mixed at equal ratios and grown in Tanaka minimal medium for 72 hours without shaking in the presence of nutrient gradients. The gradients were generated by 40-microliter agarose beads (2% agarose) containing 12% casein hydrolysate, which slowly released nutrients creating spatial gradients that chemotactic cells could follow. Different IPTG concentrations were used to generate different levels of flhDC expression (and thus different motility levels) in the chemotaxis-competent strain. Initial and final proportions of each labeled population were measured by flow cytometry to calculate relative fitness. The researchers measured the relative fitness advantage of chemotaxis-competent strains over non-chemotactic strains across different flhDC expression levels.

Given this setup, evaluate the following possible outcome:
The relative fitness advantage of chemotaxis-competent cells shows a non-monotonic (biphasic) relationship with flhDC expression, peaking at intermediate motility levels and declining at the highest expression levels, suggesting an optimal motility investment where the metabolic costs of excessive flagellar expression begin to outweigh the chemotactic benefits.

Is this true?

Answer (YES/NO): NO